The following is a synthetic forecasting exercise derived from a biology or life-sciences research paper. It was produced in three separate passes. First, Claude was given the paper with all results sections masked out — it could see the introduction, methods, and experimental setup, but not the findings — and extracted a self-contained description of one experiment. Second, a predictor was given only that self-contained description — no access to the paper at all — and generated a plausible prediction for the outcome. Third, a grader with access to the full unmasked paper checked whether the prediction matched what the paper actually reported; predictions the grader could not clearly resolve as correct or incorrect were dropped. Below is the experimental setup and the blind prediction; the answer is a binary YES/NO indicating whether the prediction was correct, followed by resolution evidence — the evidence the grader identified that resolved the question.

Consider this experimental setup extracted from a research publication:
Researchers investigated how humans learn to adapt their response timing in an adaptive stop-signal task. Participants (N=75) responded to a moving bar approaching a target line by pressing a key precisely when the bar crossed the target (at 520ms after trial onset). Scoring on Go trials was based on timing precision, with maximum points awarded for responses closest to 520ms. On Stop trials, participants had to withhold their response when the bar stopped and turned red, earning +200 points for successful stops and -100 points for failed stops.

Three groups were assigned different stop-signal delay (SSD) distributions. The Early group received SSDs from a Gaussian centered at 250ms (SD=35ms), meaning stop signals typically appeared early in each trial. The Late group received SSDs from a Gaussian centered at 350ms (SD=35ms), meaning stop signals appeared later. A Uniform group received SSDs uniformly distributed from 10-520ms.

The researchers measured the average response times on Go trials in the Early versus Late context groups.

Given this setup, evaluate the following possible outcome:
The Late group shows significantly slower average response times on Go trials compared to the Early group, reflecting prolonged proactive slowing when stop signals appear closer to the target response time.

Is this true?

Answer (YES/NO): YES